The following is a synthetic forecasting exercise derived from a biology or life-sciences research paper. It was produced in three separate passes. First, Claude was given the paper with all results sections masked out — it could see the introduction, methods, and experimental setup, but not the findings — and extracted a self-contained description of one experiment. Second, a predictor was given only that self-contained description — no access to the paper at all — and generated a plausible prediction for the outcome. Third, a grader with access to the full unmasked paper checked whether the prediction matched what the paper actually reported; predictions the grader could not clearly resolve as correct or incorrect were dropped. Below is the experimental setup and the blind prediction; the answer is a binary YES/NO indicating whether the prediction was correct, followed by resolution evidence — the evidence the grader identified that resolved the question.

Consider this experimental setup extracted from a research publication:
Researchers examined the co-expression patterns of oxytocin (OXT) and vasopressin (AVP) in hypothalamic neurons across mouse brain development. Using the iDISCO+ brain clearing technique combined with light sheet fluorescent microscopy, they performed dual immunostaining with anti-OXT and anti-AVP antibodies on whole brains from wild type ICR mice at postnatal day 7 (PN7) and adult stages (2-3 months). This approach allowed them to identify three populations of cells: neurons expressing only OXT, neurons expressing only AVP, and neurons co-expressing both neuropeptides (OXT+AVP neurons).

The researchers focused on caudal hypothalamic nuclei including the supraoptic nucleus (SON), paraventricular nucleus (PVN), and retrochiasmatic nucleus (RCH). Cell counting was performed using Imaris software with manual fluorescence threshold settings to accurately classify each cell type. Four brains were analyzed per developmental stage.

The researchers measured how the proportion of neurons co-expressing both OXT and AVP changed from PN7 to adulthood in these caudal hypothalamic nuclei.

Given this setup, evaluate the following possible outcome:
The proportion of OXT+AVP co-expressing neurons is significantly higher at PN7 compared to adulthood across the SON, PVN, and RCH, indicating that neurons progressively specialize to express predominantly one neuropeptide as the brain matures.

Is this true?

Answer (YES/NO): NO